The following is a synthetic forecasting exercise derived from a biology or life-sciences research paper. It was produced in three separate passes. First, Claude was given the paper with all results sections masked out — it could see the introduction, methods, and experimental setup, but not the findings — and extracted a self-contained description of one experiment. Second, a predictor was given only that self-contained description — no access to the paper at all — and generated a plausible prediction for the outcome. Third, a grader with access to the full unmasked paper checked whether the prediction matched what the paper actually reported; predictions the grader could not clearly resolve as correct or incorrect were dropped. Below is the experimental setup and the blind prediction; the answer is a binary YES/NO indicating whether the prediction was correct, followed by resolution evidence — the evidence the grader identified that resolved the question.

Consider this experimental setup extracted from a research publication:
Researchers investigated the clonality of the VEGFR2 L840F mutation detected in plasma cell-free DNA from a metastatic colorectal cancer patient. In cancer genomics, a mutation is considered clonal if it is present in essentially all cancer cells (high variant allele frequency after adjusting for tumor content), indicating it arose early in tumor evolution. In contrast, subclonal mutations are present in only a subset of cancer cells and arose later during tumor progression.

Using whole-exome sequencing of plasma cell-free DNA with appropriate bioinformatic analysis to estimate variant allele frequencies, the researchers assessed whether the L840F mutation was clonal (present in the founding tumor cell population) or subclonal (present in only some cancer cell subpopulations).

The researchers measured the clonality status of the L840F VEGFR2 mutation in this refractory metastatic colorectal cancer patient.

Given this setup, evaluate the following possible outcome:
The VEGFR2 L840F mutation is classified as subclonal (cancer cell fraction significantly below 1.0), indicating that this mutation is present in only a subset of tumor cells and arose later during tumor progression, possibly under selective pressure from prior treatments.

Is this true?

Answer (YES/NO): NO